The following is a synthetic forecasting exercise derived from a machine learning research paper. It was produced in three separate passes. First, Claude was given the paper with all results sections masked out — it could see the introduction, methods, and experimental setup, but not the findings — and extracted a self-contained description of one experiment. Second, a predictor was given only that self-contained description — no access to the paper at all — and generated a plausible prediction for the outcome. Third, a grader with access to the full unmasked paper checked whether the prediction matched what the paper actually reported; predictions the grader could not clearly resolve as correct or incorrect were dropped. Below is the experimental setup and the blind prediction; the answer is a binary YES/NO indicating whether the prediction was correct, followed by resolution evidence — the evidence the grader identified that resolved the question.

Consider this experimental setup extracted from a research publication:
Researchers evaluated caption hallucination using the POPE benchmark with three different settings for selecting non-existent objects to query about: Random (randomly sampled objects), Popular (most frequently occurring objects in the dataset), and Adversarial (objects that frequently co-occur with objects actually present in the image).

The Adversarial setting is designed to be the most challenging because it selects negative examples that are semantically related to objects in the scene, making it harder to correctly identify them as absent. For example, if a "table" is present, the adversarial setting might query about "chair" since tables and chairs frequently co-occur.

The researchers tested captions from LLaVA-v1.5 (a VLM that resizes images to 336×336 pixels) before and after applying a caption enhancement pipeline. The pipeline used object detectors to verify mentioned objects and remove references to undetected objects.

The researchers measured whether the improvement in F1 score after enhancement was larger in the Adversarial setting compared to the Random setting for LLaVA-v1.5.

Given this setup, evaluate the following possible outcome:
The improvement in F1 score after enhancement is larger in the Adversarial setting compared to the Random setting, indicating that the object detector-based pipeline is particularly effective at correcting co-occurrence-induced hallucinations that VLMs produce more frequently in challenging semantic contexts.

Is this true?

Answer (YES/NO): NO